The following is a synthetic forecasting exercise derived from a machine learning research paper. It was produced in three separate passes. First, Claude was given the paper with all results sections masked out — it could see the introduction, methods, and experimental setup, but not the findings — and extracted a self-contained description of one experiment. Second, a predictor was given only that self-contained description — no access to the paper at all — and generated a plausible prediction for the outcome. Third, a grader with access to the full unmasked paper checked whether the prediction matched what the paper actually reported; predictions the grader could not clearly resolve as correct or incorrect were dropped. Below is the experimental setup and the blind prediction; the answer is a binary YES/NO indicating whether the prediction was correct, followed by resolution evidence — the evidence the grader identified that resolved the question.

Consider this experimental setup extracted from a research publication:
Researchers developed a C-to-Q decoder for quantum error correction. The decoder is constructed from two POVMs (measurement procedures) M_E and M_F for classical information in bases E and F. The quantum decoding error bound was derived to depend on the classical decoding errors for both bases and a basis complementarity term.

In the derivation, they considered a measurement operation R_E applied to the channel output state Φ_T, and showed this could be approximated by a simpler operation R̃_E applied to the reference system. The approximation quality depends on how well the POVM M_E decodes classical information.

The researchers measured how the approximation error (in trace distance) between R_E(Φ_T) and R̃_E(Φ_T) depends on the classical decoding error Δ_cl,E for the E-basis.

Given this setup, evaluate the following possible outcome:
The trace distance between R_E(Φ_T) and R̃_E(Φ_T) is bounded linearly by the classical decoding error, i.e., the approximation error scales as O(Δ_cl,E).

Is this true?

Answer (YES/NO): NO